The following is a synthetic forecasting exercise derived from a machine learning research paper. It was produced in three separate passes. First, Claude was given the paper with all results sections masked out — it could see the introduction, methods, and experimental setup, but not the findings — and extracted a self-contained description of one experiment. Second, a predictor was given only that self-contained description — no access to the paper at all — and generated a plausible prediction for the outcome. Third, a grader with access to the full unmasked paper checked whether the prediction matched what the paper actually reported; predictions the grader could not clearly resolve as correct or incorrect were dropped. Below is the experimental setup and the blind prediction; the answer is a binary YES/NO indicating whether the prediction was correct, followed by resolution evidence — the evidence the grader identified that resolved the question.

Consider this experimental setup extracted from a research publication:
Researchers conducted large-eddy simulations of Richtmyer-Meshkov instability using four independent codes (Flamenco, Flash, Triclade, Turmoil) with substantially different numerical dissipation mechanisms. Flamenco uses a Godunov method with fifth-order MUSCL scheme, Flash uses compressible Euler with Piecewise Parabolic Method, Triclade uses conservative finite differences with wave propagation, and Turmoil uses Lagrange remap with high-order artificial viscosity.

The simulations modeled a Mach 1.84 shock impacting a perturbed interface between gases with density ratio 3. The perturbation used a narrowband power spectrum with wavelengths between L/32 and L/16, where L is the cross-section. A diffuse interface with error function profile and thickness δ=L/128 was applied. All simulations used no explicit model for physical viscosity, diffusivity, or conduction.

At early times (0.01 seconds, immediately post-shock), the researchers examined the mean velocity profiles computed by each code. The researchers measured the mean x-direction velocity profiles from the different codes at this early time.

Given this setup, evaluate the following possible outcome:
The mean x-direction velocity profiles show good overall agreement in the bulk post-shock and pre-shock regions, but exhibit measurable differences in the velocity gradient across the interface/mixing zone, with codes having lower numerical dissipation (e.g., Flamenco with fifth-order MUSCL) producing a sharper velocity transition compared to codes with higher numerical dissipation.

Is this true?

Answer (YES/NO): NO